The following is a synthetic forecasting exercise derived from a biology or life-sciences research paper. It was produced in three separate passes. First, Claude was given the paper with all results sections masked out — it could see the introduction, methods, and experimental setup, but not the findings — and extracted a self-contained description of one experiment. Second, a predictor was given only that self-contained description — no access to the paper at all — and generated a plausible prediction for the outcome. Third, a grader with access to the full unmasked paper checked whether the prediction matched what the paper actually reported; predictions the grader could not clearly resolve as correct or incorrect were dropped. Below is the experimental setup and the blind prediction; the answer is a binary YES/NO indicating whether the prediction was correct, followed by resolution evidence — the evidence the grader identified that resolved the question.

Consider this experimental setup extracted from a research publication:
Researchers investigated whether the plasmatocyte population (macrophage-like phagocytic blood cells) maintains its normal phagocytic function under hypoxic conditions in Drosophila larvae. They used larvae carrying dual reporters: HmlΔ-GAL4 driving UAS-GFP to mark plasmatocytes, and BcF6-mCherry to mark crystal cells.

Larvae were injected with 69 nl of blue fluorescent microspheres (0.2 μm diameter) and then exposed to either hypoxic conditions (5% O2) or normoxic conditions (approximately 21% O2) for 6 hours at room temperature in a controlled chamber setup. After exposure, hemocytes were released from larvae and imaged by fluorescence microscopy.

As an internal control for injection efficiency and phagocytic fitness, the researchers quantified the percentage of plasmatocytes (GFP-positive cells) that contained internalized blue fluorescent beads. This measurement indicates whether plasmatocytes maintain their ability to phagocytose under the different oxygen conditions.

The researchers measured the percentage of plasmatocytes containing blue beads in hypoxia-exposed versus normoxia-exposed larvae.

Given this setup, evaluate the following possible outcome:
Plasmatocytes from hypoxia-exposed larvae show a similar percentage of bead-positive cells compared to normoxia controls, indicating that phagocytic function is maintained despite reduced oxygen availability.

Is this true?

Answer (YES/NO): YES